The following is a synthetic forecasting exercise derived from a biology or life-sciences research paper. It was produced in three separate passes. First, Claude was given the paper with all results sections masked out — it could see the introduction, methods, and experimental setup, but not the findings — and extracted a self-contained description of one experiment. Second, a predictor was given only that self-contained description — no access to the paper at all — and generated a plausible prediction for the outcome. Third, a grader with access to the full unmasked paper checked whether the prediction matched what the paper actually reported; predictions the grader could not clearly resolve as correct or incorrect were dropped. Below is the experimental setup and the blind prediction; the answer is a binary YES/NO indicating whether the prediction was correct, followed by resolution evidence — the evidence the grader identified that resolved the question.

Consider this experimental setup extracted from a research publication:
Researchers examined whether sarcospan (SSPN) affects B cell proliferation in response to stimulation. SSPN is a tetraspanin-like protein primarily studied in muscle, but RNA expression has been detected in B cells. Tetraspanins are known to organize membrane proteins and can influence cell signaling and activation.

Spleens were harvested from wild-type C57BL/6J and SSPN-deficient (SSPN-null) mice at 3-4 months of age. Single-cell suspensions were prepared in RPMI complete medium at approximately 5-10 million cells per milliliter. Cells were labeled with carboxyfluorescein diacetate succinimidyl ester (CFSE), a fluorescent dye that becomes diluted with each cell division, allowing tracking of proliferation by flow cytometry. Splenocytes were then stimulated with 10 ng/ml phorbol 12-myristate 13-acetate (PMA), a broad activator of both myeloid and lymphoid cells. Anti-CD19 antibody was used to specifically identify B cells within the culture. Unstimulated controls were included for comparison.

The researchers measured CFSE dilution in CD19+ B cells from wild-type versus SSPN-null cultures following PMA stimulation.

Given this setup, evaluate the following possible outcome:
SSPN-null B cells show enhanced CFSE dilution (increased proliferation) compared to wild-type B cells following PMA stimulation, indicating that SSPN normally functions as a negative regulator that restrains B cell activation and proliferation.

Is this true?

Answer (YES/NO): NO